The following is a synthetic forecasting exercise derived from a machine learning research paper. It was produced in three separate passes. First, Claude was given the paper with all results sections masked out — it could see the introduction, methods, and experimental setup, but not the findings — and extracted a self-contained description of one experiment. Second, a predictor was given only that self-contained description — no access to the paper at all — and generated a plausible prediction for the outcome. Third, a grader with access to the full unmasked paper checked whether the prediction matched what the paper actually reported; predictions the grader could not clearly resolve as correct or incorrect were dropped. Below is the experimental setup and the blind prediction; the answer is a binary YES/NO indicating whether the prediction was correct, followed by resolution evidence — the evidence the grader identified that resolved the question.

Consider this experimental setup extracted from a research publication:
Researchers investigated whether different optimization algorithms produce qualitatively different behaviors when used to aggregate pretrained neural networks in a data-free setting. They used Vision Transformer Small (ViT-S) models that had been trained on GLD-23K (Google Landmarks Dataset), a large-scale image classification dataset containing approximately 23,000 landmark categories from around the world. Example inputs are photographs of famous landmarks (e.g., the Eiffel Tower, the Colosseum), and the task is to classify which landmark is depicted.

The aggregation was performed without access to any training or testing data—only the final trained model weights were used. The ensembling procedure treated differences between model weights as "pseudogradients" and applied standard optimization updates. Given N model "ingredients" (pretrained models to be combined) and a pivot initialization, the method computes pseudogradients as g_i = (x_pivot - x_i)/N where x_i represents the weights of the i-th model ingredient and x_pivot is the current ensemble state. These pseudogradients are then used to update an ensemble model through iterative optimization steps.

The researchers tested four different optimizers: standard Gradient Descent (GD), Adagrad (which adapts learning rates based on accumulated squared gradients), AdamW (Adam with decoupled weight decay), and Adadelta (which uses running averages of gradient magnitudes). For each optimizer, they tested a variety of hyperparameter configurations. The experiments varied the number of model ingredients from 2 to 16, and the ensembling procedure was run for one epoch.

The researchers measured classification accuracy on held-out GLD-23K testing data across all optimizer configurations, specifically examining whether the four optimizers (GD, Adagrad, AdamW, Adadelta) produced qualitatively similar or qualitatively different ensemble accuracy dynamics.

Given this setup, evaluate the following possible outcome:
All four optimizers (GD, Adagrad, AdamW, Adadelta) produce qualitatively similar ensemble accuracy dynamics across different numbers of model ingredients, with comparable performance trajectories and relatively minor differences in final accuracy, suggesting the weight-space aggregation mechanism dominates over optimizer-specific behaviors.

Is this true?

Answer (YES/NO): NO